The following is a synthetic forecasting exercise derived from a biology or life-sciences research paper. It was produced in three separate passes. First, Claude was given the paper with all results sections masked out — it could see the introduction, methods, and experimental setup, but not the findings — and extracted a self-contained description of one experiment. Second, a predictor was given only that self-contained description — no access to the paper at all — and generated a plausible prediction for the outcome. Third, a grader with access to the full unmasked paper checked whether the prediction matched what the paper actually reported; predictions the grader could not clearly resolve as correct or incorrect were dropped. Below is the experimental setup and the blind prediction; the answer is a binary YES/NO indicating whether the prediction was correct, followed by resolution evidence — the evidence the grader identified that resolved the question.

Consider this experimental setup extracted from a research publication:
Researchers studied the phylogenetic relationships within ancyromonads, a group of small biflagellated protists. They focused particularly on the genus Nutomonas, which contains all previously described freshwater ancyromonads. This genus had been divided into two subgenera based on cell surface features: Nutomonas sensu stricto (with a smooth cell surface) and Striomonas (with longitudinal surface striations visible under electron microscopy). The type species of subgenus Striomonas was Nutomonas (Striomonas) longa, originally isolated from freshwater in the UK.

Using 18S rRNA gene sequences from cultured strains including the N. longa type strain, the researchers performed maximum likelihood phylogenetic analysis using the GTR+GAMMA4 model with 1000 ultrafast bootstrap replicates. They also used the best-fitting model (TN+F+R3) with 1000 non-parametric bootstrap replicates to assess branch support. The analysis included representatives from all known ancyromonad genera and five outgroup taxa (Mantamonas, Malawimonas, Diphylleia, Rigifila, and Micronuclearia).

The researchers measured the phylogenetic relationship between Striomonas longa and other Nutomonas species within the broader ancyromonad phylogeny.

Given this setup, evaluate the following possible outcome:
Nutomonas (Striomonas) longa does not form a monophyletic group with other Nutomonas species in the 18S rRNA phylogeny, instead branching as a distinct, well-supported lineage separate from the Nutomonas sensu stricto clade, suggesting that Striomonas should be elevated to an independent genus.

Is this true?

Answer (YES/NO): YES